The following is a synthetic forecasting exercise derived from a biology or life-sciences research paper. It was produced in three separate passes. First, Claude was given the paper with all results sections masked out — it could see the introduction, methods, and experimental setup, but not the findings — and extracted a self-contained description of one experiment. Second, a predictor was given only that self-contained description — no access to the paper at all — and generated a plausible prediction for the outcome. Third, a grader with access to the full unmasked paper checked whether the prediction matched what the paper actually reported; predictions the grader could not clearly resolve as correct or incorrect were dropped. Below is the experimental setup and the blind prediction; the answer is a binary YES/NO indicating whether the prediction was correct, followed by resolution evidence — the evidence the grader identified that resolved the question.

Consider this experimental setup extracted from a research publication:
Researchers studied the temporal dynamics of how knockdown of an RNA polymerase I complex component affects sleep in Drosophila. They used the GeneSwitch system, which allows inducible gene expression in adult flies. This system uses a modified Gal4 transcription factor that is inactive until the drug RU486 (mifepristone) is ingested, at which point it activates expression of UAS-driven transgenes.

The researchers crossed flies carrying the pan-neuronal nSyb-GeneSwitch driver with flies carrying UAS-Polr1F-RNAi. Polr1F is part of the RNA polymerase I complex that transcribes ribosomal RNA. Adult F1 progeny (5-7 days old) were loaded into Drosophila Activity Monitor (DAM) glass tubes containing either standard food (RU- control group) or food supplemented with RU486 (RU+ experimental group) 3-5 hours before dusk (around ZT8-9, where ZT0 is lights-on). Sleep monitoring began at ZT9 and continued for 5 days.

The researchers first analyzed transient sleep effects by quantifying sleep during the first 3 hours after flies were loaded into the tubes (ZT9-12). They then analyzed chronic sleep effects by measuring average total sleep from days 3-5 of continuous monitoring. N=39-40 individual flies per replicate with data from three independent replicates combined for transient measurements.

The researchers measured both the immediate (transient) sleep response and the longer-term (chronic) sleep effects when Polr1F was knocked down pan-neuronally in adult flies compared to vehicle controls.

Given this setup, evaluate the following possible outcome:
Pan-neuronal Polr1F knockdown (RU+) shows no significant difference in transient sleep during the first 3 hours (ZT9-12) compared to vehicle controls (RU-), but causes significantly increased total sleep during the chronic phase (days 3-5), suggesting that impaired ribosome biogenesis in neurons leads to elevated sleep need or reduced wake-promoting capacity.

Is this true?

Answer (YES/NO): NO